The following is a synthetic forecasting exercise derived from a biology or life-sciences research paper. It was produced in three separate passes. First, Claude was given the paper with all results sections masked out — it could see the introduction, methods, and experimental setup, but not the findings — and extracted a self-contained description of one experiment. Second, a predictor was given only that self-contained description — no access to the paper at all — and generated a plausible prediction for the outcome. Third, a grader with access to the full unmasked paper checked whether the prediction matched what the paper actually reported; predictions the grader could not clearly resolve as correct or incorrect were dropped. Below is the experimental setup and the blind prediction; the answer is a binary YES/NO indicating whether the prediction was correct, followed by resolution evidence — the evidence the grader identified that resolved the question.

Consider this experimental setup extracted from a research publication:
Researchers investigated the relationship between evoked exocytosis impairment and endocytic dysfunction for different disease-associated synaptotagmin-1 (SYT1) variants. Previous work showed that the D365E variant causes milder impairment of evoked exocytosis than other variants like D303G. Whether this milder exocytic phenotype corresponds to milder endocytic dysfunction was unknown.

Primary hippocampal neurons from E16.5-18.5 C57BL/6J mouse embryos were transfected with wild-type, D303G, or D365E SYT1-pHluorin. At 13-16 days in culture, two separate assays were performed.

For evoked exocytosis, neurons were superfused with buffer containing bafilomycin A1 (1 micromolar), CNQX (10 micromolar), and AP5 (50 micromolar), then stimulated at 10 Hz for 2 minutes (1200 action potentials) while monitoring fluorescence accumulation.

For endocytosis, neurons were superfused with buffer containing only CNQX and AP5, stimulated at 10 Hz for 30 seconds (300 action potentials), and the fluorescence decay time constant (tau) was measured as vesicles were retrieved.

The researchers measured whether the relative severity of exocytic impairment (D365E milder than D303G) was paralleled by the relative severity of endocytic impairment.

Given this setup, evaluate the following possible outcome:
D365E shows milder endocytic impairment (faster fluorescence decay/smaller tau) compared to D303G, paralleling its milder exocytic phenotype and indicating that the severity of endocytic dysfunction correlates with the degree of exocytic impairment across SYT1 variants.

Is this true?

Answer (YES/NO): NO